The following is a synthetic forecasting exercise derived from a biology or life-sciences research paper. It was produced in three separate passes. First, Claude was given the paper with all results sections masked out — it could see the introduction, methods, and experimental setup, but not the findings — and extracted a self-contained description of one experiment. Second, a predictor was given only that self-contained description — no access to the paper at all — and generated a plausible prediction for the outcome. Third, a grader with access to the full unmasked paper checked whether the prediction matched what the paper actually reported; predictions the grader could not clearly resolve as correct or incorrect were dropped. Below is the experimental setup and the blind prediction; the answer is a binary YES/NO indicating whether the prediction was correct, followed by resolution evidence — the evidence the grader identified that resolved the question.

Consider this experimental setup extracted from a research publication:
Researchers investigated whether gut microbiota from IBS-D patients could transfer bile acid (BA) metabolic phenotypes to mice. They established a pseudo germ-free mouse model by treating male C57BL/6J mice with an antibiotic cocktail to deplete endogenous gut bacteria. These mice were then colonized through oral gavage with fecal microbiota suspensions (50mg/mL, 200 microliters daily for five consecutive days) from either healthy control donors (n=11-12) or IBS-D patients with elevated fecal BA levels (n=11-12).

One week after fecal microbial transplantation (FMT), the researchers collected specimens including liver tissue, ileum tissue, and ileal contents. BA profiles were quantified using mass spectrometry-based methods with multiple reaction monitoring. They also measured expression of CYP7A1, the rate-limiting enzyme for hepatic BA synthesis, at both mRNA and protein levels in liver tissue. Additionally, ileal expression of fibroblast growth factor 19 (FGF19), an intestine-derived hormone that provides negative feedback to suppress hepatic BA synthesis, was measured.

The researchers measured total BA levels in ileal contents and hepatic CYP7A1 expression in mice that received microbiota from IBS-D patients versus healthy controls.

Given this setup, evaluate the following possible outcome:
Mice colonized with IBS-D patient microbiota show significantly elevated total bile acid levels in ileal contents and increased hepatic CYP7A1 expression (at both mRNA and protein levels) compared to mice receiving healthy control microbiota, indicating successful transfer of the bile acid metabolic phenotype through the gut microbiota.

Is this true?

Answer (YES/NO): YES